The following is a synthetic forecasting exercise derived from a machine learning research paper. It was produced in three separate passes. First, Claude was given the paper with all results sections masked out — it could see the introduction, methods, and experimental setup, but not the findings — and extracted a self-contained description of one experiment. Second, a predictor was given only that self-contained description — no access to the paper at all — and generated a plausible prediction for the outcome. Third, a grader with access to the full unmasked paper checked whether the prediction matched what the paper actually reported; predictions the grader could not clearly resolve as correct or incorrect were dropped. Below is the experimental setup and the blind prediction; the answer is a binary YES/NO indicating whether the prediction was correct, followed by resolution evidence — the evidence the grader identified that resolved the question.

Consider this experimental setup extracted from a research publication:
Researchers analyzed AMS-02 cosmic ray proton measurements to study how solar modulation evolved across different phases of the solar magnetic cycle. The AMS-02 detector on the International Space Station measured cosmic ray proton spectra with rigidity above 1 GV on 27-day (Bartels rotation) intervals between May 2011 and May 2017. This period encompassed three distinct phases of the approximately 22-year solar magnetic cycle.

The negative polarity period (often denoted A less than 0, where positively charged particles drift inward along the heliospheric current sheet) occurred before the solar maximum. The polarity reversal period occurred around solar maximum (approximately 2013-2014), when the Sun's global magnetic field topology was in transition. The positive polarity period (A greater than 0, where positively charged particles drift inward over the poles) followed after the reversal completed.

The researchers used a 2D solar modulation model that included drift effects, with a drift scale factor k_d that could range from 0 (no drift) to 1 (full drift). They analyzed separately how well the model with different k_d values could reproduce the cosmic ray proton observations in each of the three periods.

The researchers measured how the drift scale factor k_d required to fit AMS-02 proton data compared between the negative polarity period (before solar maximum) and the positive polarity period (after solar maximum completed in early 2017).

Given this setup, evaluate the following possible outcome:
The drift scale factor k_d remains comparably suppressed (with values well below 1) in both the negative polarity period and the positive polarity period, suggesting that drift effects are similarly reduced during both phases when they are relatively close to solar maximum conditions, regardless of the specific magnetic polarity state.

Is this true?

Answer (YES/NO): NO